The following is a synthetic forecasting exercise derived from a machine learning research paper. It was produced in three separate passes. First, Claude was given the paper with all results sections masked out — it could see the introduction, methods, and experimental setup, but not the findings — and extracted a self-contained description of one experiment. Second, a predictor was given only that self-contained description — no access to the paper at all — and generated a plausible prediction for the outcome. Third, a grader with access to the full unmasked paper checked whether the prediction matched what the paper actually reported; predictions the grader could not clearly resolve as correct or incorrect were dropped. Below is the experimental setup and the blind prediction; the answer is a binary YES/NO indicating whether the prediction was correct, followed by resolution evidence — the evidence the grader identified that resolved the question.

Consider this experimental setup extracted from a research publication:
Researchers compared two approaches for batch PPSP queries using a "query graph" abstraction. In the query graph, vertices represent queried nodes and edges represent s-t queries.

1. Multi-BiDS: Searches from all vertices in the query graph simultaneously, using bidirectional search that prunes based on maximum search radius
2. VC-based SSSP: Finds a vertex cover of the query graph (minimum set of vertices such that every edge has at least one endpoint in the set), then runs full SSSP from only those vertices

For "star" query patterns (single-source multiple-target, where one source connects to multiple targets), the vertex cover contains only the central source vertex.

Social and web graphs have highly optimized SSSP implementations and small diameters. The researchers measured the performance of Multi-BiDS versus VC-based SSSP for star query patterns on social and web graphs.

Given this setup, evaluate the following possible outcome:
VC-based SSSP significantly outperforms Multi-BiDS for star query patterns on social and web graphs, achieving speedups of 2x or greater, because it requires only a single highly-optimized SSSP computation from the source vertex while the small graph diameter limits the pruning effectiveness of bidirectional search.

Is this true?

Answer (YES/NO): NO